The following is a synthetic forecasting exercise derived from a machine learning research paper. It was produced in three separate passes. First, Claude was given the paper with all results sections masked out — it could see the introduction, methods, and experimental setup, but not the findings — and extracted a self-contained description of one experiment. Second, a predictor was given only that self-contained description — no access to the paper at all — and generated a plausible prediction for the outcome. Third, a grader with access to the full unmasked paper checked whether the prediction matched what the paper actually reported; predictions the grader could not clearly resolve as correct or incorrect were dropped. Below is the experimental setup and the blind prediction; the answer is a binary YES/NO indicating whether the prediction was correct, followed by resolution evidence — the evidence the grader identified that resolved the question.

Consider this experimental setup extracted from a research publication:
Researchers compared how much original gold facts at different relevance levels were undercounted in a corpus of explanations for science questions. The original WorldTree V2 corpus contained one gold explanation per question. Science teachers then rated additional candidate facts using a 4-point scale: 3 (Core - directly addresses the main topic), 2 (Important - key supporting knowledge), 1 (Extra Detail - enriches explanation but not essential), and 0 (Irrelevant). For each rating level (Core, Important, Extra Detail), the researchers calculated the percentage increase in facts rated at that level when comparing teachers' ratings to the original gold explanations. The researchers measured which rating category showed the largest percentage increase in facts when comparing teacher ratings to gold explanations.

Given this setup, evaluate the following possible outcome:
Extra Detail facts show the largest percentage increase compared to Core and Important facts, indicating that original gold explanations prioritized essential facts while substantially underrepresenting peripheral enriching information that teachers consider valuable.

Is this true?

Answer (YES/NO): YES